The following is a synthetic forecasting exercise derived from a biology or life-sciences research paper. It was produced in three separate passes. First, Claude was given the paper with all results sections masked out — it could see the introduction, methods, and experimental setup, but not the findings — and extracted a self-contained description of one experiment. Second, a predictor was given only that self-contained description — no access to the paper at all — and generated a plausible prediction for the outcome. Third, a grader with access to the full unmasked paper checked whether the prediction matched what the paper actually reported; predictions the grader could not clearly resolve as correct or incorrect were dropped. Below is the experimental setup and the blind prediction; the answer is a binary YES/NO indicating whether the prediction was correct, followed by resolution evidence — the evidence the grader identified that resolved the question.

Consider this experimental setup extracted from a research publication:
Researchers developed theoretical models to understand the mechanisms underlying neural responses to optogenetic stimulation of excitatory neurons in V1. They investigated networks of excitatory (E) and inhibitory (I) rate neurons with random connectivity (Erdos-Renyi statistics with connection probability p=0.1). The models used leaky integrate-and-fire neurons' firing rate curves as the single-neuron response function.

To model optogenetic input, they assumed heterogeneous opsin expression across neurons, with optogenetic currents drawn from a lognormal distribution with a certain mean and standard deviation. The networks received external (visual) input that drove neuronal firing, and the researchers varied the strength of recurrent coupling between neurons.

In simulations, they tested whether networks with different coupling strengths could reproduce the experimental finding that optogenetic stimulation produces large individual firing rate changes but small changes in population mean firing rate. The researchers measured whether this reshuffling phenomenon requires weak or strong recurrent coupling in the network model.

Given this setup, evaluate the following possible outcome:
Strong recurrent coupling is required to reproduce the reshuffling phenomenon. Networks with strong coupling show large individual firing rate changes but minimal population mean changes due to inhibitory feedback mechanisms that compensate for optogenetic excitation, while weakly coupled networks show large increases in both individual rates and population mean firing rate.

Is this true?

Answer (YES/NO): YES